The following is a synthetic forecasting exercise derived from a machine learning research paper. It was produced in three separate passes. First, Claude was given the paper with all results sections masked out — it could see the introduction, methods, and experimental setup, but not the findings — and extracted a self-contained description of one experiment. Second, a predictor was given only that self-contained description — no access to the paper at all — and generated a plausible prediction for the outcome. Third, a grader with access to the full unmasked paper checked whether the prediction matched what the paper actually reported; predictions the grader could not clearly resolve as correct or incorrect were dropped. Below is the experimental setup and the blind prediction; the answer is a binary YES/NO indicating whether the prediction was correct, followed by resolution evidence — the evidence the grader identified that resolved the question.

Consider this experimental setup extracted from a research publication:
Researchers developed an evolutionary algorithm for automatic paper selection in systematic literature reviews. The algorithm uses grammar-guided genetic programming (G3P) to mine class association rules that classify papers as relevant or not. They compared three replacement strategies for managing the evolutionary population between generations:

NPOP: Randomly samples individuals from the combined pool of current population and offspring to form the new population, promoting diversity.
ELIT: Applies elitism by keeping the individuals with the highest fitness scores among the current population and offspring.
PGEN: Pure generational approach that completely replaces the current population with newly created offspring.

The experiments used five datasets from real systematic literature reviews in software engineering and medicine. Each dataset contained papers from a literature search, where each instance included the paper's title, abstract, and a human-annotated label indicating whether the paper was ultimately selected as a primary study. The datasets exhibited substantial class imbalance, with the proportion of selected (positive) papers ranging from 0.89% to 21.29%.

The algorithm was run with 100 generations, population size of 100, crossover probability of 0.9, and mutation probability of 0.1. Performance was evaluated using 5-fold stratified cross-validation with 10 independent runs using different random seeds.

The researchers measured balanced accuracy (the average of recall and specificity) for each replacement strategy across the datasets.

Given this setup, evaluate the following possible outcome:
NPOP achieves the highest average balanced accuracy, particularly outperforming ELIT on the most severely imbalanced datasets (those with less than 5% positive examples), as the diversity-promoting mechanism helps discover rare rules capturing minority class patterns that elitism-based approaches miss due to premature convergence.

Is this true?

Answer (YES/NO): YES